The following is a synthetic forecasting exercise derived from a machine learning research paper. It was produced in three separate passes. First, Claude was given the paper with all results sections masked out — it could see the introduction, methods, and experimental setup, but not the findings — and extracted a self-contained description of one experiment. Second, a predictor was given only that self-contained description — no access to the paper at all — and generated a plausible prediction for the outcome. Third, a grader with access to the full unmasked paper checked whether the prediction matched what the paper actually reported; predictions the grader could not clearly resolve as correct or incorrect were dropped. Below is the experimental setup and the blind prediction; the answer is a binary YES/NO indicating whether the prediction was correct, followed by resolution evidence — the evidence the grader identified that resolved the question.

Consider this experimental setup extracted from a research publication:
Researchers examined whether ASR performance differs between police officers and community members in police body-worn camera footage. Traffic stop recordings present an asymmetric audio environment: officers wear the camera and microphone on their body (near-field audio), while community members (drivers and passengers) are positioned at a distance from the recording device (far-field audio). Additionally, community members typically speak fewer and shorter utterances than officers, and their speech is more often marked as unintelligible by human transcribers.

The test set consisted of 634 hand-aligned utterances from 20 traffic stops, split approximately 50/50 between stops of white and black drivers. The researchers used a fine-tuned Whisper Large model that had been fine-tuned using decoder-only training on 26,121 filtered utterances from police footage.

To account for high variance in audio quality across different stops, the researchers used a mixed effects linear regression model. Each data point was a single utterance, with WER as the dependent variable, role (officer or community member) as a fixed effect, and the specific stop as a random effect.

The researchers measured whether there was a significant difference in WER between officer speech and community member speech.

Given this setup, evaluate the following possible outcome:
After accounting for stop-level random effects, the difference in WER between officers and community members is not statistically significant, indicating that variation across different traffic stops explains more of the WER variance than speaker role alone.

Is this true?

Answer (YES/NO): NO